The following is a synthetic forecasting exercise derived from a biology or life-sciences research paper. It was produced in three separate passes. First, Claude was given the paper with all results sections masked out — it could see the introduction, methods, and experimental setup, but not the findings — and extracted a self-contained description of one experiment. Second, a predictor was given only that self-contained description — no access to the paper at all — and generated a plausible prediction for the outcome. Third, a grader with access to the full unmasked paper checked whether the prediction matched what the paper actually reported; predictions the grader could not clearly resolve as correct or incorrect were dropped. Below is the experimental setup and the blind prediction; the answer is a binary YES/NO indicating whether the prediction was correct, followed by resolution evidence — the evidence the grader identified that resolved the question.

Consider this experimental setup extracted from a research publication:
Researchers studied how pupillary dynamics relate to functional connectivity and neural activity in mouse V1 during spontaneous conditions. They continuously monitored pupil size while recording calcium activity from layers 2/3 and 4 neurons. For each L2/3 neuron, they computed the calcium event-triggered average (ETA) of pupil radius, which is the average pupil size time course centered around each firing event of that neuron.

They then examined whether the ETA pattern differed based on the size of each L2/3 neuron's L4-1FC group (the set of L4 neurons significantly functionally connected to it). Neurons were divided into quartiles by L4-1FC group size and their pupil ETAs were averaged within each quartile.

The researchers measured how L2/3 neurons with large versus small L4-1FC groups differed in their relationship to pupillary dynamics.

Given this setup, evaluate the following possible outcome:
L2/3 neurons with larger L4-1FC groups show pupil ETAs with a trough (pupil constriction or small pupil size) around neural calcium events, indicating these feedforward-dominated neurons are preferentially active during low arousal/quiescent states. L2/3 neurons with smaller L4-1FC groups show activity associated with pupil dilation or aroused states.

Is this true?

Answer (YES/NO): NO